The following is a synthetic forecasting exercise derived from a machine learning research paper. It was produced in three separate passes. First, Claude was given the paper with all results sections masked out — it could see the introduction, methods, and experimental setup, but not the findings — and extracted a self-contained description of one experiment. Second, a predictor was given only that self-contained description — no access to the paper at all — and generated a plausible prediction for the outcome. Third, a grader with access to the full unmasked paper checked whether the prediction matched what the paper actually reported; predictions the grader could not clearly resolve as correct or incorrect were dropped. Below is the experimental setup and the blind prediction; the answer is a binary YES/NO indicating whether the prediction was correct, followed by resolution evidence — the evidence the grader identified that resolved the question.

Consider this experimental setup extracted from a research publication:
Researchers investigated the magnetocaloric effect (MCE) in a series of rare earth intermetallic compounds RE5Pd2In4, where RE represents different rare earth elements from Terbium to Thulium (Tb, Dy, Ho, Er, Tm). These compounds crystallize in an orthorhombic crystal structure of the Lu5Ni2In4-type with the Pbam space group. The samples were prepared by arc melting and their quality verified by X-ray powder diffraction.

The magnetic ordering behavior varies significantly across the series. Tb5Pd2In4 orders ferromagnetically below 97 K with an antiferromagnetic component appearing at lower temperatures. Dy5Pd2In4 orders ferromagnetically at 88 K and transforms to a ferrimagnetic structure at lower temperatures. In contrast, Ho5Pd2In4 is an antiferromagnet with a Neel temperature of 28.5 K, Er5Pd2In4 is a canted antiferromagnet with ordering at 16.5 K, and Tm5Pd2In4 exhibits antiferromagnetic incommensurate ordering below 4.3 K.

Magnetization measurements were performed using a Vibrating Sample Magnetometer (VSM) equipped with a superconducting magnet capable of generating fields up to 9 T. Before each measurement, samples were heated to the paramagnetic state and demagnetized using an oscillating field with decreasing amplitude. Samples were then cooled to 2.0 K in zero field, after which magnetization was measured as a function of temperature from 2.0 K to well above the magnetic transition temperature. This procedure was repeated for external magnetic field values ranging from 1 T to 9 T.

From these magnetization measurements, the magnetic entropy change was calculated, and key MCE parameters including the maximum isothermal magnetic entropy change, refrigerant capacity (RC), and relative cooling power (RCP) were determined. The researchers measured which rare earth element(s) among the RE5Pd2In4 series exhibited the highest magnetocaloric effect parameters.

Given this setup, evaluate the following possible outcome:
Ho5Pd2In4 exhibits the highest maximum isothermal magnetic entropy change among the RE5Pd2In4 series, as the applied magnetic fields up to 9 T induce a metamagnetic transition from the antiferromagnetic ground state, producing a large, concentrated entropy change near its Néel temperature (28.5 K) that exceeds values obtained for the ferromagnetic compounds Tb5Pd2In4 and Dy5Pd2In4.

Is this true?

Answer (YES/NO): YES